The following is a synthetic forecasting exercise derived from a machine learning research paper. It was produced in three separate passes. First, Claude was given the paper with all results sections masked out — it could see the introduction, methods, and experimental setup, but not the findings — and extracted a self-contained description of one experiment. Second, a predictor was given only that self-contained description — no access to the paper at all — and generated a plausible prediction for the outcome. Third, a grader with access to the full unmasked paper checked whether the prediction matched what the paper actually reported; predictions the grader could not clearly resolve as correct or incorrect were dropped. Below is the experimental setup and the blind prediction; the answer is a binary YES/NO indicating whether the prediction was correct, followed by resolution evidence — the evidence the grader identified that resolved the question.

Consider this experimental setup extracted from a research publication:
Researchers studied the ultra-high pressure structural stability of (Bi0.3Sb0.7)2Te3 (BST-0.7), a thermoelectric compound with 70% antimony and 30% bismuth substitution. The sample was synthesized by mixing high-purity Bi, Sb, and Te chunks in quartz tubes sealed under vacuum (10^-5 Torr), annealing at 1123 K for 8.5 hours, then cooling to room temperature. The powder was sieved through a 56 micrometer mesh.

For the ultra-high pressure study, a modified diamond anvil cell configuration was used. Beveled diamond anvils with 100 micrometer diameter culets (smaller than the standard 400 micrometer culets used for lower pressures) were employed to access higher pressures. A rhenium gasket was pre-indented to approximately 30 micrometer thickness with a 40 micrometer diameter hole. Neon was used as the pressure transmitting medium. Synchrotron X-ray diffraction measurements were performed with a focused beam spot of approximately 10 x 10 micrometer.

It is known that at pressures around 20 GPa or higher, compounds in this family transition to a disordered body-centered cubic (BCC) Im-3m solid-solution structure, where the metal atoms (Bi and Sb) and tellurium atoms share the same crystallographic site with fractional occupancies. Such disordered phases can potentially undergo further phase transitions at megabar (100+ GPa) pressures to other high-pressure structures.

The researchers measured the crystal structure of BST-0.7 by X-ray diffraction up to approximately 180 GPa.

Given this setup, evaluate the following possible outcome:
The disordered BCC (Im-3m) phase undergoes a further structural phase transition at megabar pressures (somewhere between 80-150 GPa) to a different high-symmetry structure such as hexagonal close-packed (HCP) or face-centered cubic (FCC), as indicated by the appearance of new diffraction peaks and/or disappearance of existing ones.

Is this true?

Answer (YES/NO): NO